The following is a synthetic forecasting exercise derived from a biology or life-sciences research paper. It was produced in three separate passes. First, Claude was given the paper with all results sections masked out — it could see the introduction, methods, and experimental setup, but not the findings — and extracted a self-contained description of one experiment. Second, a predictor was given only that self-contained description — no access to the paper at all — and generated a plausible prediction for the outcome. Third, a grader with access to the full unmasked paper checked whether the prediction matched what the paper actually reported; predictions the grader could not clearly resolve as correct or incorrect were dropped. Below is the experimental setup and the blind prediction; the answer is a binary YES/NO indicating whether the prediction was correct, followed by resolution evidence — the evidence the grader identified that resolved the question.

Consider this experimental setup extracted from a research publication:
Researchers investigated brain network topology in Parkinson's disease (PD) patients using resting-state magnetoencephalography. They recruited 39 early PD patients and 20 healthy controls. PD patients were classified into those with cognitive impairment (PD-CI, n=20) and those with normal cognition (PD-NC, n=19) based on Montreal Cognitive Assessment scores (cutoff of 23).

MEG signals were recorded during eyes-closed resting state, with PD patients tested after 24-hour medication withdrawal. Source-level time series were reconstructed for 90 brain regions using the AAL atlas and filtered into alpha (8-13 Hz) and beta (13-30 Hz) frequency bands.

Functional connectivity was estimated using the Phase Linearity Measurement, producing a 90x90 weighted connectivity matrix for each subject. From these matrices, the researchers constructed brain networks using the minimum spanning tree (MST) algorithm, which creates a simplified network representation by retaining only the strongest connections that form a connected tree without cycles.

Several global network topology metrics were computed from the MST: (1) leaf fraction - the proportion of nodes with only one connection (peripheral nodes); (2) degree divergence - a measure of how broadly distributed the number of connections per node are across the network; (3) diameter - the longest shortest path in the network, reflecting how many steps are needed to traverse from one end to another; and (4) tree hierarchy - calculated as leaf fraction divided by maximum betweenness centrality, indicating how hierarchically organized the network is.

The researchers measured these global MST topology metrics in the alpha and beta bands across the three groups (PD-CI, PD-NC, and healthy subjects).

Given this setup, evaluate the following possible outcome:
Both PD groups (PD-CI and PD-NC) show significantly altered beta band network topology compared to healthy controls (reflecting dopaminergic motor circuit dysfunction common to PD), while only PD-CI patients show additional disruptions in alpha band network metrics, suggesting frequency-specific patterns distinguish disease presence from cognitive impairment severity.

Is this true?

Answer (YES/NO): NO